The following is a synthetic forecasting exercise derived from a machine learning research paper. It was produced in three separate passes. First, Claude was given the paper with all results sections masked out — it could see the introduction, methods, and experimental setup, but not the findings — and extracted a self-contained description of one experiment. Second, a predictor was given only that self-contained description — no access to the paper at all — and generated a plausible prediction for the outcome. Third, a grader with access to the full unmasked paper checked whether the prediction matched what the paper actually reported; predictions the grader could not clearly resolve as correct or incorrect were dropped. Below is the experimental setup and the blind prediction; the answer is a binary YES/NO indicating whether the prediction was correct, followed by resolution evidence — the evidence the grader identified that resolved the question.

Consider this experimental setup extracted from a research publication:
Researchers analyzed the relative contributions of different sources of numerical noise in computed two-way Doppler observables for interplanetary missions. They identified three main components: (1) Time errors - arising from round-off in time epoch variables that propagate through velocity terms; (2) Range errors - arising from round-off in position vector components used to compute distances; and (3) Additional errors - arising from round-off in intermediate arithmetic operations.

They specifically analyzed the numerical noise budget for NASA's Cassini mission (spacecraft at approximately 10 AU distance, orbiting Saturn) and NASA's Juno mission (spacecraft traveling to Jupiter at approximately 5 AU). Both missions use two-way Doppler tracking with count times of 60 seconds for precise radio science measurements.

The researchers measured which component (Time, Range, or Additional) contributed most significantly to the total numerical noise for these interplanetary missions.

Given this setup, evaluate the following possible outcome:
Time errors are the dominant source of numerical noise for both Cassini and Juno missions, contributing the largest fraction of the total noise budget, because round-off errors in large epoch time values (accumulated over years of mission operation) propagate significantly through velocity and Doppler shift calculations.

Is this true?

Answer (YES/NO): YES